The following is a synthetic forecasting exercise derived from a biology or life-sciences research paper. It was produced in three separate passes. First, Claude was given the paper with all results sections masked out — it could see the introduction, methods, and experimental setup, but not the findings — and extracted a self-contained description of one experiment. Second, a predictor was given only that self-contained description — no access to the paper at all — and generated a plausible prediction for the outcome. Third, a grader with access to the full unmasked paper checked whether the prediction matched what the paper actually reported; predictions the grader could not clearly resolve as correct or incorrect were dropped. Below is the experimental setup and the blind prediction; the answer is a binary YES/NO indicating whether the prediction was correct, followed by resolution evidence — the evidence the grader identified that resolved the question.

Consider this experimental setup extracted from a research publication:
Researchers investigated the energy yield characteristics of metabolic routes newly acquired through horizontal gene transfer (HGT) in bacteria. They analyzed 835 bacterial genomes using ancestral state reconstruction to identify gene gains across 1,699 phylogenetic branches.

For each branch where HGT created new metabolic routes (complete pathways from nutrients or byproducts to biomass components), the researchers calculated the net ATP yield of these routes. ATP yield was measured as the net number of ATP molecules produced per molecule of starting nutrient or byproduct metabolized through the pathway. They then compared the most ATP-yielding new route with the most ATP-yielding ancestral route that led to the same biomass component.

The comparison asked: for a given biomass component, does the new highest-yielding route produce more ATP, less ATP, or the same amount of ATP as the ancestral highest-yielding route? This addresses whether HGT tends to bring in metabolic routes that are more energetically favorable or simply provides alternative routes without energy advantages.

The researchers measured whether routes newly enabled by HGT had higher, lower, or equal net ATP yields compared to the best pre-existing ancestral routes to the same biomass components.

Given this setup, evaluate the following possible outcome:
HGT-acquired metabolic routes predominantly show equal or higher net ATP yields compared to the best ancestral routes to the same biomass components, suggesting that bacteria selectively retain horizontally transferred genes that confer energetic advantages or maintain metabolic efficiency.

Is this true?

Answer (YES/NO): YES